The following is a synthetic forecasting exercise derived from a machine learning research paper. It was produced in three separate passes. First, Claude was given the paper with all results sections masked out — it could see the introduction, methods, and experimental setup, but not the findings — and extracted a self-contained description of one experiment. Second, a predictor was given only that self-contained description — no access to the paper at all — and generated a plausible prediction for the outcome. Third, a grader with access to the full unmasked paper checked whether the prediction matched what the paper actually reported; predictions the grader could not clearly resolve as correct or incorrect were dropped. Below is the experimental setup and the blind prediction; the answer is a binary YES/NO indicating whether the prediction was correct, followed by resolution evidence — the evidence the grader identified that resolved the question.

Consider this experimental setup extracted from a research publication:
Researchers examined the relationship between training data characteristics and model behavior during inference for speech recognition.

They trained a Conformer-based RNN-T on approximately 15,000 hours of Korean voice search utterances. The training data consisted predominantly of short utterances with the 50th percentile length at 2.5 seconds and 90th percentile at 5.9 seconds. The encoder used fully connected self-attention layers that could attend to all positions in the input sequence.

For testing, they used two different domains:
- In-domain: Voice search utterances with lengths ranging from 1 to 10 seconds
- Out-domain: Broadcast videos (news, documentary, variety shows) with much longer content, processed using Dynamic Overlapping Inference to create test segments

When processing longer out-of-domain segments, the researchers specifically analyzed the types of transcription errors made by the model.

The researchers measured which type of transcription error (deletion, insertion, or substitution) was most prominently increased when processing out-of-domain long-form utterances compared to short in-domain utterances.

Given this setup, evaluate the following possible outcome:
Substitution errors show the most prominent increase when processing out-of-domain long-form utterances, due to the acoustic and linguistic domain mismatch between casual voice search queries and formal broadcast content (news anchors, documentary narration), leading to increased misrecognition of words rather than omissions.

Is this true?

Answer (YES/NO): NO